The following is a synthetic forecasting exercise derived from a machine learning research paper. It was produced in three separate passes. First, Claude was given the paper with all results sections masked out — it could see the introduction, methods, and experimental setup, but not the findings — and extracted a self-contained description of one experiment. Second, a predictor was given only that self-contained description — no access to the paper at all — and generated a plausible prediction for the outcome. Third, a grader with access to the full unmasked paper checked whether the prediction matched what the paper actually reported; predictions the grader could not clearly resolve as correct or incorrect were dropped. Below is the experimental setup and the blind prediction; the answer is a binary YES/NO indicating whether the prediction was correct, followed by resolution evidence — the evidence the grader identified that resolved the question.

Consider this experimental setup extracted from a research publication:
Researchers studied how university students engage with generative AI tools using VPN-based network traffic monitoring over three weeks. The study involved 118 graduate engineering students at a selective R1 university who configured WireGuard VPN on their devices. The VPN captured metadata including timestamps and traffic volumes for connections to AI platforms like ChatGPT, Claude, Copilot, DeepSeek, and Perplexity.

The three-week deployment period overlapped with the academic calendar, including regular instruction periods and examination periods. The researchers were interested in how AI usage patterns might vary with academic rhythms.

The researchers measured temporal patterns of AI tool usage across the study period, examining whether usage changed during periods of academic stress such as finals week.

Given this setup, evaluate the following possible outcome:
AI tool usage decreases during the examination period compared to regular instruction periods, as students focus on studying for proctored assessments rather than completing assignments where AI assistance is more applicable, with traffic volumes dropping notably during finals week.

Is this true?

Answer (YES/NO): NO